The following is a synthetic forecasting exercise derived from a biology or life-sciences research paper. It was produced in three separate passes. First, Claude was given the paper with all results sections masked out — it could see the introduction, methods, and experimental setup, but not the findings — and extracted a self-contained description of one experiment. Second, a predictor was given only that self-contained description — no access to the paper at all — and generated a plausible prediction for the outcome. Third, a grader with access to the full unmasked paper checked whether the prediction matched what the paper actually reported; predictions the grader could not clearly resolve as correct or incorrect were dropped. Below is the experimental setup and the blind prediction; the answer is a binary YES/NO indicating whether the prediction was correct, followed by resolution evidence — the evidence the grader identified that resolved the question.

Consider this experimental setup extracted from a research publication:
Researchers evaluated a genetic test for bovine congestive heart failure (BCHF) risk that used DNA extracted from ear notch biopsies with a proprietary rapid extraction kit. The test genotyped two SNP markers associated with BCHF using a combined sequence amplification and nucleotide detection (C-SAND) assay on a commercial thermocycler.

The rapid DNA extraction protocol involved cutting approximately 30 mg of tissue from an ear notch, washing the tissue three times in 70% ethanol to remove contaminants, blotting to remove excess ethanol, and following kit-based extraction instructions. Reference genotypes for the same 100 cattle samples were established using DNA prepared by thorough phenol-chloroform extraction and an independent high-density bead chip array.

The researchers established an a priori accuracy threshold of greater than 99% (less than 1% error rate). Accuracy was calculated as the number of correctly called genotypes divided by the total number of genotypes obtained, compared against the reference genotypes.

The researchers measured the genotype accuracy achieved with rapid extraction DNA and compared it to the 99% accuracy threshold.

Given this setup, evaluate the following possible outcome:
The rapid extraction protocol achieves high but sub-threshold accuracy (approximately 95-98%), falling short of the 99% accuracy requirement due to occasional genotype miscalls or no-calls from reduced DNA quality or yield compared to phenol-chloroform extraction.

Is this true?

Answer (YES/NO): NO